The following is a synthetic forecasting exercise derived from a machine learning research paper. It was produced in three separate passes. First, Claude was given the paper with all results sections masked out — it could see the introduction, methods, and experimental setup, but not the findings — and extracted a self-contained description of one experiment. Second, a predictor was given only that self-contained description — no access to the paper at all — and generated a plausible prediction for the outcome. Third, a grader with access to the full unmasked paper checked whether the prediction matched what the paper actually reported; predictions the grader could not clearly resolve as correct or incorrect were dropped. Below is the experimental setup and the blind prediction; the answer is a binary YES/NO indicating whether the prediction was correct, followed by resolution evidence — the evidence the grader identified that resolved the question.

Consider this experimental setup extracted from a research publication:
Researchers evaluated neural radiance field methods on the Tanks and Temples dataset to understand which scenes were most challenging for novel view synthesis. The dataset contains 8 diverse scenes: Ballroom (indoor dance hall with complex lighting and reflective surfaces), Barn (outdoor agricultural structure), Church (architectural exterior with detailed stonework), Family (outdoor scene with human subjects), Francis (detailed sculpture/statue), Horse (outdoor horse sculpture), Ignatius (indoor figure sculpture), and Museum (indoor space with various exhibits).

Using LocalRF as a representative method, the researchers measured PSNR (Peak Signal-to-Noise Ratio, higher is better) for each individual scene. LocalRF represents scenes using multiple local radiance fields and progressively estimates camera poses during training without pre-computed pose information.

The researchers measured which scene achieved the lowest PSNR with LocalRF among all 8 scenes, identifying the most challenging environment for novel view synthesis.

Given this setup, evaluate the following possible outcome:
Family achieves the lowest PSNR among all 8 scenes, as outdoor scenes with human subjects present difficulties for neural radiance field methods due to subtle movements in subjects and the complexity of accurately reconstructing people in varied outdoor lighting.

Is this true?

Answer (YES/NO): NO